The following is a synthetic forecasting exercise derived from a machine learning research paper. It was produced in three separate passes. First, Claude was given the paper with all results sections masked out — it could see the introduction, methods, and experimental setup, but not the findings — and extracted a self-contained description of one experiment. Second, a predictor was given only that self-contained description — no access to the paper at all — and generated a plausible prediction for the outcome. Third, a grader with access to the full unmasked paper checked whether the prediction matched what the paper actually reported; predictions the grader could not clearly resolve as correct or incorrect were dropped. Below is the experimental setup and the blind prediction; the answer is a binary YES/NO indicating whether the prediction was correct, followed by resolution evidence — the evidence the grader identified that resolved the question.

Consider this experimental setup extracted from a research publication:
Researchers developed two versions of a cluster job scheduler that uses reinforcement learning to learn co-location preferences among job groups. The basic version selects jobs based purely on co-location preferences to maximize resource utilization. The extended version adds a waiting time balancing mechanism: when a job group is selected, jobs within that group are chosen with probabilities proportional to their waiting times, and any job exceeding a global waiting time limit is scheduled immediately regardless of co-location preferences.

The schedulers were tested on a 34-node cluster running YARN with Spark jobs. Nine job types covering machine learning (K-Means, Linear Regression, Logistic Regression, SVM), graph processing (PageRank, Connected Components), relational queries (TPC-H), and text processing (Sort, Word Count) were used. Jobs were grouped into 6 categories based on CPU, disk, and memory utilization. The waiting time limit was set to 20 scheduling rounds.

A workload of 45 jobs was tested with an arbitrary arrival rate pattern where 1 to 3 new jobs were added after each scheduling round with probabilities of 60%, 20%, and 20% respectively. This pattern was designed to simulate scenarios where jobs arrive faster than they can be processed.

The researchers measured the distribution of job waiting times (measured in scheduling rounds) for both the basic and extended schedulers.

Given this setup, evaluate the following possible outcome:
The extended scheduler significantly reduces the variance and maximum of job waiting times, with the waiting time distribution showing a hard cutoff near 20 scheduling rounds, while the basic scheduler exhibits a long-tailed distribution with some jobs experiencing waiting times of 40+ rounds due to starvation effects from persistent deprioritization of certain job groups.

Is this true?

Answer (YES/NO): NO